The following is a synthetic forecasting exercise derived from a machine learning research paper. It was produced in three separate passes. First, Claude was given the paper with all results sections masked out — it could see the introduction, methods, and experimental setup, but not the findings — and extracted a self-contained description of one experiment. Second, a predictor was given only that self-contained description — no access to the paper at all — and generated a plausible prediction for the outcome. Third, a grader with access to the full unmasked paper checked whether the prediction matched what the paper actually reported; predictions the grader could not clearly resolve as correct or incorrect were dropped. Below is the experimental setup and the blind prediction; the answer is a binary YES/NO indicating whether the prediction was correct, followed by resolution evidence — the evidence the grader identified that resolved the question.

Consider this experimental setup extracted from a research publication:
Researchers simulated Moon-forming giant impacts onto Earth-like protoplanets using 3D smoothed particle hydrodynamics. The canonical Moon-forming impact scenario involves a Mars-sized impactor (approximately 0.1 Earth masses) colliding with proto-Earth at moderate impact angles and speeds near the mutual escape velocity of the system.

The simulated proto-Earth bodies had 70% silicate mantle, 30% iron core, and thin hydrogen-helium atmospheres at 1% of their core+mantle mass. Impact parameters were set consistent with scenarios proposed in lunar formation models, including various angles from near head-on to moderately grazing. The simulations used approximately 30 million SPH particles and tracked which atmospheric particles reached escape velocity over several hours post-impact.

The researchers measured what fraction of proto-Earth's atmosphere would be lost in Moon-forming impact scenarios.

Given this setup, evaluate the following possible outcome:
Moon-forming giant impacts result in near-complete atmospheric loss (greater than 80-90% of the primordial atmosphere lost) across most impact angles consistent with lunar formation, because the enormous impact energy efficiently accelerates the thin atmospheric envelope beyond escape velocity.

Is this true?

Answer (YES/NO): NO